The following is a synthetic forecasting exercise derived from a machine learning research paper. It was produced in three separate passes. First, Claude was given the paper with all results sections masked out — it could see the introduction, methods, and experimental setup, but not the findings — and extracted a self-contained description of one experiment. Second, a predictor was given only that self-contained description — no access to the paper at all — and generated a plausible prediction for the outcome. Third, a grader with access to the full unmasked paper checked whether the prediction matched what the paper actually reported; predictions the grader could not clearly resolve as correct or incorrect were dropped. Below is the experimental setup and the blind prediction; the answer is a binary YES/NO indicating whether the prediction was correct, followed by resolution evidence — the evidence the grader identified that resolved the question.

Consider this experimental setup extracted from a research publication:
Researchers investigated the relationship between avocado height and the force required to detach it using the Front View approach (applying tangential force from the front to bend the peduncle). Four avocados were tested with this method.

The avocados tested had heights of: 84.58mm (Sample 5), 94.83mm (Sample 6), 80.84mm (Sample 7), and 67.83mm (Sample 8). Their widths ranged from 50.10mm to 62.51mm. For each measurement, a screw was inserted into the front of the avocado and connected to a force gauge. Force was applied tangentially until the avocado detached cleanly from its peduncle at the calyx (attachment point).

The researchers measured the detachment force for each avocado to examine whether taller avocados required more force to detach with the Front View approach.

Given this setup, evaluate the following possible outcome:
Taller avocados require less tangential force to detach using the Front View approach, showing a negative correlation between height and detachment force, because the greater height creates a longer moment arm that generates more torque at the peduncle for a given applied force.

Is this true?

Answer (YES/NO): NO